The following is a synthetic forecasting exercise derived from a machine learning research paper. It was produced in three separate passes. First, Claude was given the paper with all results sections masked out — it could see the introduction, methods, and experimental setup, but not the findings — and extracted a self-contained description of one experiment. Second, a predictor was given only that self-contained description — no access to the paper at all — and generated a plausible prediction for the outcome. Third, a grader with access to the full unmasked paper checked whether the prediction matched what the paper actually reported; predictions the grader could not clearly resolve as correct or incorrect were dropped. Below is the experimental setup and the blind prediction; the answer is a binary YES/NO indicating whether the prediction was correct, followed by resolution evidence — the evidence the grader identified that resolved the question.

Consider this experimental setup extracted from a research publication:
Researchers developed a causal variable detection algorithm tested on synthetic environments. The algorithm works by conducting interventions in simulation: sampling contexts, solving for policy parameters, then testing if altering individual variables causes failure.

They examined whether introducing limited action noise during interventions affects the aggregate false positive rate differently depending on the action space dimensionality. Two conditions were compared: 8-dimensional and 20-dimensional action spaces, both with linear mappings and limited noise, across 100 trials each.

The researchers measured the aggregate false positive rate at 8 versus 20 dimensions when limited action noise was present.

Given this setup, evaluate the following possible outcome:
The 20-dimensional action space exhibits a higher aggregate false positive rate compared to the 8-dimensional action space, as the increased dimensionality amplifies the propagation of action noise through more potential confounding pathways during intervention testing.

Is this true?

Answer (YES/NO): NO